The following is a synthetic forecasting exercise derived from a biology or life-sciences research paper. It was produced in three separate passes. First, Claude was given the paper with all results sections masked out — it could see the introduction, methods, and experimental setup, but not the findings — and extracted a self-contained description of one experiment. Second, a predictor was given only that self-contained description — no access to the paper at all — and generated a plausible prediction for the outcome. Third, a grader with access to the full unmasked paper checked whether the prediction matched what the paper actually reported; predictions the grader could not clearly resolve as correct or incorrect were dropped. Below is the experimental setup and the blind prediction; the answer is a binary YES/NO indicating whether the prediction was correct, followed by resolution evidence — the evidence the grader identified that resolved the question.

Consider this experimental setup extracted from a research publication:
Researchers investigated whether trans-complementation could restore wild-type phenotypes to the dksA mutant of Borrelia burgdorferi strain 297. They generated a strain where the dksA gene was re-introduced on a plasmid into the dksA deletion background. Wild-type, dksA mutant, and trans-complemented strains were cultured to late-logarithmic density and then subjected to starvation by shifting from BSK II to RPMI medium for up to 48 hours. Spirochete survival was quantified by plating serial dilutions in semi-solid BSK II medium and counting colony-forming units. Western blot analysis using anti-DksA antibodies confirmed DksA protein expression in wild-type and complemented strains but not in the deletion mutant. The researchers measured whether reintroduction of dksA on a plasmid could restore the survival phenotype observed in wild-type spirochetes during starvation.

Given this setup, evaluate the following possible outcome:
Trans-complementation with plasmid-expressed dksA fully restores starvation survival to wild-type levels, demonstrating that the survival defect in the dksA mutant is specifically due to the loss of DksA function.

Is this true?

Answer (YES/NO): YES